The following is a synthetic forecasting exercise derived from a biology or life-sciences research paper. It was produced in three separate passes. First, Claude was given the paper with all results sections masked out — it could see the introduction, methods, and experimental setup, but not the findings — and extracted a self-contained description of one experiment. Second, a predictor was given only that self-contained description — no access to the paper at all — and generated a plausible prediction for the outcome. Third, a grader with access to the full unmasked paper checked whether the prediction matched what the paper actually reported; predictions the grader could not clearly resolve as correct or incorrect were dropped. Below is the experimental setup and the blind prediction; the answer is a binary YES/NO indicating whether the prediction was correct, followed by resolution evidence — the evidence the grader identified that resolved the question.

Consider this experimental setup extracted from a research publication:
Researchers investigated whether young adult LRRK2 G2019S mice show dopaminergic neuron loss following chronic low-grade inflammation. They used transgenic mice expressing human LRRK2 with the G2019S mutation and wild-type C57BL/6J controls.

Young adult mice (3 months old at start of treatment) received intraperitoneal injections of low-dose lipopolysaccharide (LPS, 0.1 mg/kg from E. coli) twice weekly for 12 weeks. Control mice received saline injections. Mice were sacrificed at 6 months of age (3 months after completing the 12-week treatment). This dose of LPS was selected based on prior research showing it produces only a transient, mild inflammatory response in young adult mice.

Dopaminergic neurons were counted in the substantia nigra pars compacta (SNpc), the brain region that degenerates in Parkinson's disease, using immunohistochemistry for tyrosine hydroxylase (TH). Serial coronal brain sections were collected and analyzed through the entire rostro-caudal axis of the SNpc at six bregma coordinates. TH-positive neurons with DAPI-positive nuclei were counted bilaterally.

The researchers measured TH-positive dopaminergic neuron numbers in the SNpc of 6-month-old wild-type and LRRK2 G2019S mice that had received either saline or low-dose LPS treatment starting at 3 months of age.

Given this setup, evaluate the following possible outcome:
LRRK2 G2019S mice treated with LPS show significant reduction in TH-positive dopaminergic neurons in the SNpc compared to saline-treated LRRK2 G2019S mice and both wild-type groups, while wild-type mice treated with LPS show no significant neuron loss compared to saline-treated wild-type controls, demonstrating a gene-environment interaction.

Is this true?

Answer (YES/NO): NO